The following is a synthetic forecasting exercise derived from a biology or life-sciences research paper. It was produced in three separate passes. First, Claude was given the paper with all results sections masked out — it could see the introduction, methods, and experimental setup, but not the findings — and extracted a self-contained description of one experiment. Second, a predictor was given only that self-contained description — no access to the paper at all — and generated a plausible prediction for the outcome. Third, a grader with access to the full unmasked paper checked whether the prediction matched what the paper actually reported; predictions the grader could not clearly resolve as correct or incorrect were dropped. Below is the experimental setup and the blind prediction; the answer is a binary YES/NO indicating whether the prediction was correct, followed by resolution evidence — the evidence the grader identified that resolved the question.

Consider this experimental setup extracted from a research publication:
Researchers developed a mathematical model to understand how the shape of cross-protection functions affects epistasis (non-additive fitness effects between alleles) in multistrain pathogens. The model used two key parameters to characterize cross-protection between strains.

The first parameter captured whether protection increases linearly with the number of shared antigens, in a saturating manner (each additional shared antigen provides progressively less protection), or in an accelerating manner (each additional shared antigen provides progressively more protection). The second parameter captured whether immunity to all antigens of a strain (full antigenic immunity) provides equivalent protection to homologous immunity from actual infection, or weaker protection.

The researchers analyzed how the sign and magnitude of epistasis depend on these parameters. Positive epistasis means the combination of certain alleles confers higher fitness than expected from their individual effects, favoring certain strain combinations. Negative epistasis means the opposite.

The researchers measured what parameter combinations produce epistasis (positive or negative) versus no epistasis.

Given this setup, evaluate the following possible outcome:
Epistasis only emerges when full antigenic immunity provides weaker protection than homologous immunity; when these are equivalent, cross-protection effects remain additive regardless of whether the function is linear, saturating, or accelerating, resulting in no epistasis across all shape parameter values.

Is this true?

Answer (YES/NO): NO